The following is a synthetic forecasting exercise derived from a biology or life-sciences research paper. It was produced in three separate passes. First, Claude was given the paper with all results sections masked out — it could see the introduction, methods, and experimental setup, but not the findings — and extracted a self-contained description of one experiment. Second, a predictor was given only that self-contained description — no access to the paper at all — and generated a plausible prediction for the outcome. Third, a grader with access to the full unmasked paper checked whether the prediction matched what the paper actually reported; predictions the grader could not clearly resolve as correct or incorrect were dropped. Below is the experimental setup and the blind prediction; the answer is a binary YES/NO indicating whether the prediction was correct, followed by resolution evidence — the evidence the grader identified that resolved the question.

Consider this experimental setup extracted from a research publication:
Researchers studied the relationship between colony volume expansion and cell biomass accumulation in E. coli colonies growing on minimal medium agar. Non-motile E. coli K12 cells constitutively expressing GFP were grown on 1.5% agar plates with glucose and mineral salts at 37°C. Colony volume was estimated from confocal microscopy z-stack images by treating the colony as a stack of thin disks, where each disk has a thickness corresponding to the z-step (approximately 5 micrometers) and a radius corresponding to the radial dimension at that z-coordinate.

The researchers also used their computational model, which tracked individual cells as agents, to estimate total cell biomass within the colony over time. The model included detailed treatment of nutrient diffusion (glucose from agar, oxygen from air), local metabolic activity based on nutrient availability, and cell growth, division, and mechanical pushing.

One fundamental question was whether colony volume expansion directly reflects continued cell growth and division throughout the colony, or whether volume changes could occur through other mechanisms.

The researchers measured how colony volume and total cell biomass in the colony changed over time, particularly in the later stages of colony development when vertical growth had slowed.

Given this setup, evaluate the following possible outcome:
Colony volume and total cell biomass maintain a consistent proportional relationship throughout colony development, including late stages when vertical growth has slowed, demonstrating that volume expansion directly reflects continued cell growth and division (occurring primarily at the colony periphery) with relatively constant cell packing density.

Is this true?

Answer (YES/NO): NO